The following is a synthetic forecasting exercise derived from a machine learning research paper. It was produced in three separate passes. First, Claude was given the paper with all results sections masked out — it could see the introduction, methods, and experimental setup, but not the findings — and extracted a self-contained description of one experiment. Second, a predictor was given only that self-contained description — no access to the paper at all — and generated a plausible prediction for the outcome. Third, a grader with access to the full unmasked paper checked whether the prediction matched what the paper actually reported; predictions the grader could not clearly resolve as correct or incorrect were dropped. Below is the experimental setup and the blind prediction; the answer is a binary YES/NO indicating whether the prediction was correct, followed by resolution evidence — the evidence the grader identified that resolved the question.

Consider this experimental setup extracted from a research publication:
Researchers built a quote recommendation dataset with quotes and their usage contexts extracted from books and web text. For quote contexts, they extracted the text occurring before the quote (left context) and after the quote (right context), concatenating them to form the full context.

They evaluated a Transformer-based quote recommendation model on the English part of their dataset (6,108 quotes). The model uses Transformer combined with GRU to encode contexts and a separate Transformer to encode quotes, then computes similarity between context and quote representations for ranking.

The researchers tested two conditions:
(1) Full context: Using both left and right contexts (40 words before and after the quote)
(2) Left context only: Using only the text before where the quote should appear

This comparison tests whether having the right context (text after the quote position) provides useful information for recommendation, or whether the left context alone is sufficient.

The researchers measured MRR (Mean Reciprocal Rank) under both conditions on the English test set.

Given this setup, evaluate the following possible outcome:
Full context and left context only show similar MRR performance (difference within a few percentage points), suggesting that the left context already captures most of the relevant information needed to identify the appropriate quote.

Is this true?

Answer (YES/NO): NO